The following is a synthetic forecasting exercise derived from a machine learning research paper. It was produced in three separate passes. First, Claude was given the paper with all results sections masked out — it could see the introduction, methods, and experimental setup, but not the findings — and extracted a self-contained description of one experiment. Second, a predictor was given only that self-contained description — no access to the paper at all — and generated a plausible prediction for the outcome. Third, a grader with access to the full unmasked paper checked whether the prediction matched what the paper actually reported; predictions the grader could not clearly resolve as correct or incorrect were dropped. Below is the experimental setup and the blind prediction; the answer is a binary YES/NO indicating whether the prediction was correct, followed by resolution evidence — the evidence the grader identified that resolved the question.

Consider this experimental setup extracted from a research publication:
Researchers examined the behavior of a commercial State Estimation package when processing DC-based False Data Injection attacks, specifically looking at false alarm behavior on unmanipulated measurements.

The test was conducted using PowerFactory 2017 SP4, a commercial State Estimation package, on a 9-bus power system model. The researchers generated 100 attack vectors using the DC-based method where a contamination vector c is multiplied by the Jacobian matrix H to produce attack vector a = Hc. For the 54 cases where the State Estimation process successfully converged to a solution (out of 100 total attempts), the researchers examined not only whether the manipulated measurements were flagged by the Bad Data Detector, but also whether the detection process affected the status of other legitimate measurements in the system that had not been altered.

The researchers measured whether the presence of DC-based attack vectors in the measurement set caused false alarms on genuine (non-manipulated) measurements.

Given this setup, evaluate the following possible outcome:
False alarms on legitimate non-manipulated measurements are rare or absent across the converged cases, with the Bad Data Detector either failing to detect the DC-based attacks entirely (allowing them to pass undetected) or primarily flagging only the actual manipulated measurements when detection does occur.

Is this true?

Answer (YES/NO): NO